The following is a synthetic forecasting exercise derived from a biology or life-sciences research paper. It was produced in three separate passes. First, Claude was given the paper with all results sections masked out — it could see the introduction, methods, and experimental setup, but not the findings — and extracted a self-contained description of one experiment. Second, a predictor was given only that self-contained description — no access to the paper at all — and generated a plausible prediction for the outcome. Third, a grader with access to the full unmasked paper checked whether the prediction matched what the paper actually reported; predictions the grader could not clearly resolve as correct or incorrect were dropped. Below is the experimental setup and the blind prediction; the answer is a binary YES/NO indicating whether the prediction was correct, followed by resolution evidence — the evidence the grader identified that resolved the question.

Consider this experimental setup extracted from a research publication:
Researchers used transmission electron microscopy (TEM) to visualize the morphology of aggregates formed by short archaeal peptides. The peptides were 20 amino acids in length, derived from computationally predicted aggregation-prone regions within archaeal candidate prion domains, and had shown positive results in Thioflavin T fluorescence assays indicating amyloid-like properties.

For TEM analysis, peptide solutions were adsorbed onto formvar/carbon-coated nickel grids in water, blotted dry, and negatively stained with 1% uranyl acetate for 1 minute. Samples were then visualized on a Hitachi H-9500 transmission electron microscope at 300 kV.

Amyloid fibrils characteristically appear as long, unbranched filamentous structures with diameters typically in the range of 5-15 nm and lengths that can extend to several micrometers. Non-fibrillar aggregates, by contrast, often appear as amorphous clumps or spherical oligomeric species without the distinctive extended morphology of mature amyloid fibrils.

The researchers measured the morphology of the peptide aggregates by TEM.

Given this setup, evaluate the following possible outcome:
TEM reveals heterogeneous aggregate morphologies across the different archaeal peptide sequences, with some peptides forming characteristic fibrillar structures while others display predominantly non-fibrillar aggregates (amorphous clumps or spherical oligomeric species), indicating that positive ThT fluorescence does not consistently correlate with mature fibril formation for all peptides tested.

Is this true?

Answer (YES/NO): NO